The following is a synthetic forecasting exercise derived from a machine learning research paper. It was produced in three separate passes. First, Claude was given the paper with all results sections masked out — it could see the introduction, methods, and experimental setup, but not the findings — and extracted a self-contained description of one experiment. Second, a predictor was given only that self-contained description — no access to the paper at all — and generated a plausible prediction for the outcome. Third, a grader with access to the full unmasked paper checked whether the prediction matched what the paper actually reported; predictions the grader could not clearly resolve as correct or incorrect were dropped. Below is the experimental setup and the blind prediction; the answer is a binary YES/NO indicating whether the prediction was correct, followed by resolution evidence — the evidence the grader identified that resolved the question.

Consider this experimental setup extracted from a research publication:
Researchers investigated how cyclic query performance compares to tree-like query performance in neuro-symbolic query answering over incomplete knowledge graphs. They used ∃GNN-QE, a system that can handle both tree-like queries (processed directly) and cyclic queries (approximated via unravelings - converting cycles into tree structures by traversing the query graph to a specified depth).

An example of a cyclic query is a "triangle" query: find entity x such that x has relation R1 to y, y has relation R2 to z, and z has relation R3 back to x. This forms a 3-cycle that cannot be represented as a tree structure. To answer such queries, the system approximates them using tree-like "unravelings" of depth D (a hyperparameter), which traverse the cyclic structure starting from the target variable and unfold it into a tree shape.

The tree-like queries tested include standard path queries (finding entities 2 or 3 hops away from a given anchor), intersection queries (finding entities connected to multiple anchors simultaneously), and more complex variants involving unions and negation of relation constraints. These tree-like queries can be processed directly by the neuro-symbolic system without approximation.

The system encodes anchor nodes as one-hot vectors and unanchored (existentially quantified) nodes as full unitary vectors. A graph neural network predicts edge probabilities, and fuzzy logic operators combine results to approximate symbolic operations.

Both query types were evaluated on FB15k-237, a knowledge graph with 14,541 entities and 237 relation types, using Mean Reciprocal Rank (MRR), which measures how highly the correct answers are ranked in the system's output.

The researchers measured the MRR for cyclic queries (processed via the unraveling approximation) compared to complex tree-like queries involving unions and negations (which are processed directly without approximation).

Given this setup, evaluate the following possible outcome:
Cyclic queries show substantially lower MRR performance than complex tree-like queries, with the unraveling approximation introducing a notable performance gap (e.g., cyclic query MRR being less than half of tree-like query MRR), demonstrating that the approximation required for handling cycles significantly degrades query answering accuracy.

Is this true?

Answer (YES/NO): NO